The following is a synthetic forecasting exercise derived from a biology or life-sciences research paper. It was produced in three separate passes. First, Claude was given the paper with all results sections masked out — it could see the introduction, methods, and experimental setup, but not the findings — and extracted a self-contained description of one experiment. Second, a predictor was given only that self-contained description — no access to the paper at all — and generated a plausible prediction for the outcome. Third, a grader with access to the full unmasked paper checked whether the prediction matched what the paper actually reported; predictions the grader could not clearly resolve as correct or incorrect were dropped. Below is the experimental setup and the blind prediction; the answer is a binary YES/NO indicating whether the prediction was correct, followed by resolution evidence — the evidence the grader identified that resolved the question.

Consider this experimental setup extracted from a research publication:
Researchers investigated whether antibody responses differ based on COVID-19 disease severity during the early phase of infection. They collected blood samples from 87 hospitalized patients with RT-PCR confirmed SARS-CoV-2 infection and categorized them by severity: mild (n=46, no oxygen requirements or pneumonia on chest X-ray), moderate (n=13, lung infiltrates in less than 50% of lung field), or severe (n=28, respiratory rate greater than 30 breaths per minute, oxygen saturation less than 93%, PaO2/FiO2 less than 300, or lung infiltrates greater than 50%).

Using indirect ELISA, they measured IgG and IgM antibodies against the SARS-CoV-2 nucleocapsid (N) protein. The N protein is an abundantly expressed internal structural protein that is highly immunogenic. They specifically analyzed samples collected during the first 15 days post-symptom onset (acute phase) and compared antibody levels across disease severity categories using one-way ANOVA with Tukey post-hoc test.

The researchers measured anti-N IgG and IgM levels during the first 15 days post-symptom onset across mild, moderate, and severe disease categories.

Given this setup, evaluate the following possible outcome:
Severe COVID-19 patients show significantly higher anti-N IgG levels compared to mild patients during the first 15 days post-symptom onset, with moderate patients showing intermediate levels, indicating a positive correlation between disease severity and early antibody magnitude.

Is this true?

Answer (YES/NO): NO